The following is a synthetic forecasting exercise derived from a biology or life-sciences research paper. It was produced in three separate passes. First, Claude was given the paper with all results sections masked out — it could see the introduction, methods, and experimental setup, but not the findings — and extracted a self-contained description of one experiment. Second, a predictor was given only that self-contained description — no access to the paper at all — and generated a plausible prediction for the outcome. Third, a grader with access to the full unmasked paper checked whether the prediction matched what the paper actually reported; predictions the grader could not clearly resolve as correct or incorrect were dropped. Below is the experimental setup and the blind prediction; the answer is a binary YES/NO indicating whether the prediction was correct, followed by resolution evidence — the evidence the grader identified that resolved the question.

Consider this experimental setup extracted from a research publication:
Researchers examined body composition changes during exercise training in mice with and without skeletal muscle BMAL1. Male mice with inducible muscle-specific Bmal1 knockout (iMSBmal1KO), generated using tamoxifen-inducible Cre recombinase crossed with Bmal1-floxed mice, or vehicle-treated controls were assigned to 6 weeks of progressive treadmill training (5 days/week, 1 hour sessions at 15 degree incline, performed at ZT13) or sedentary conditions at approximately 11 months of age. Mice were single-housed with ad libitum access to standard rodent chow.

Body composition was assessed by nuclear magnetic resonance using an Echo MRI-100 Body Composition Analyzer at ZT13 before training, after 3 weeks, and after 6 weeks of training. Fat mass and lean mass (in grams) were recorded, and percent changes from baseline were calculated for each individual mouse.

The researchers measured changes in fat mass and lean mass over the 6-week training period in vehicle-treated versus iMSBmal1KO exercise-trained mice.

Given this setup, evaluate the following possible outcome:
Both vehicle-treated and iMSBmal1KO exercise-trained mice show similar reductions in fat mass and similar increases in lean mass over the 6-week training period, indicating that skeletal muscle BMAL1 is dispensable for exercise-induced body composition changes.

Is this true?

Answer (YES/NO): NO